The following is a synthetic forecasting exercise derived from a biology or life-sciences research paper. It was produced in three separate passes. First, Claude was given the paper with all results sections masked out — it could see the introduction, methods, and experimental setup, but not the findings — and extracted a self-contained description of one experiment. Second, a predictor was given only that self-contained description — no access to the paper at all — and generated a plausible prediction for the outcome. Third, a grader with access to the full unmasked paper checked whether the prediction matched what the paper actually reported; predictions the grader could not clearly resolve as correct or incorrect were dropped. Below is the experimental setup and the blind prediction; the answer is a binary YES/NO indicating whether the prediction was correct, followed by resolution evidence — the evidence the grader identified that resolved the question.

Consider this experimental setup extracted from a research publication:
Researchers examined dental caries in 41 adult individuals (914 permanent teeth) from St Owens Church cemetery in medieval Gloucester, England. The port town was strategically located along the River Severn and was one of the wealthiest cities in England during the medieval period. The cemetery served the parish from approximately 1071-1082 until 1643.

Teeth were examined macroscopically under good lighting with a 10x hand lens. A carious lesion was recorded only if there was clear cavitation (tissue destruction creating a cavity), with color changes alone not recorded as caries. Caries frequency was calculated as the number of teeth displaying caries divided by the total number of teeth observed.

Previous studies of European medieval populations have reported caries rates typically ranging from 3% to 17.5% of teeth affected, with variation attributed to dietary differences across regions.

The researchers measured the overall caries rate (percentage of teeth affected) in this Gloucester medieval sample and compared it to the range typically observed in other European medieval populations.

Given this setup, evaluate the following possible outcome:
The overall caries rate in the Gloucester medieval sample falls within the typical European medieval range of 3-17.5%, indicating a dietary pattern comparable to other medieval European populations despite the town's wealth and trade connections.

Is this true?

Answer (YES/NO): NO